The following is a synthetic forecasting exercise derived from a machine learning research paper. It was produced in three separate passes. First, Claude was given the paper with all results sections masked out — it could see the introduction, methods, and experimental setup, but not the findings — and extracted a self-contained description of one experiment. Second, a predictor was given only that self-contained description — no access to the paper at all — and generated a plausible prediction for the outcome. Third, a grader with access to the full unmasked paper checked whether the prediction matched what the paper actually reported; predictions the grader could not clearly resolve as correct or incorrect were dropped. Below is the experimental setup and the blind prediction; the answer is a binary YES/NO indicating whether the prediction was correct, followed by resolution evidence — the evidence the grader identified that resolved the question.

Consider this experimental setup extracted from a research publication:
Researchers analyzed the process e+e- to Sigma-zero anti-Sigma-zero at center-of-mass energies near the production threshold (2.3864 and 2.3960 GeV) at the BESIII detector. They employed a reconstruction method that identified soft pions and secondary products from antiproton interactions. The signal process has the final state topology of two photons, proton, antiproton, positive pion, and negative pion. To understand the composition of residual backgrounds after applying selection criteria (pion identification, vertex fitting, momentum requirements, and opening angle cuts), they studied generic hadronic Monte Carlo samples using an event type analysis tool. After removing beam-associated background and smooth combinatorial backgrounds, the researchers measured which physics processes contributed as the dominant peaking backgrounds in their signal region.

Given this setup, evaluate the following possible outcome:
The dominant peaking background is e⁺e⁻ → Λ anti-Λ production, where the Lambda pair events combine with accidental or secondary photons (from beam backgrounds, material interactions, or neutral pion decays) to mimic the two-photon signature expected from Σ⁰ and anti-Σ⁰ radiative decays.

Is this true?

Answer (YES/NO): NO